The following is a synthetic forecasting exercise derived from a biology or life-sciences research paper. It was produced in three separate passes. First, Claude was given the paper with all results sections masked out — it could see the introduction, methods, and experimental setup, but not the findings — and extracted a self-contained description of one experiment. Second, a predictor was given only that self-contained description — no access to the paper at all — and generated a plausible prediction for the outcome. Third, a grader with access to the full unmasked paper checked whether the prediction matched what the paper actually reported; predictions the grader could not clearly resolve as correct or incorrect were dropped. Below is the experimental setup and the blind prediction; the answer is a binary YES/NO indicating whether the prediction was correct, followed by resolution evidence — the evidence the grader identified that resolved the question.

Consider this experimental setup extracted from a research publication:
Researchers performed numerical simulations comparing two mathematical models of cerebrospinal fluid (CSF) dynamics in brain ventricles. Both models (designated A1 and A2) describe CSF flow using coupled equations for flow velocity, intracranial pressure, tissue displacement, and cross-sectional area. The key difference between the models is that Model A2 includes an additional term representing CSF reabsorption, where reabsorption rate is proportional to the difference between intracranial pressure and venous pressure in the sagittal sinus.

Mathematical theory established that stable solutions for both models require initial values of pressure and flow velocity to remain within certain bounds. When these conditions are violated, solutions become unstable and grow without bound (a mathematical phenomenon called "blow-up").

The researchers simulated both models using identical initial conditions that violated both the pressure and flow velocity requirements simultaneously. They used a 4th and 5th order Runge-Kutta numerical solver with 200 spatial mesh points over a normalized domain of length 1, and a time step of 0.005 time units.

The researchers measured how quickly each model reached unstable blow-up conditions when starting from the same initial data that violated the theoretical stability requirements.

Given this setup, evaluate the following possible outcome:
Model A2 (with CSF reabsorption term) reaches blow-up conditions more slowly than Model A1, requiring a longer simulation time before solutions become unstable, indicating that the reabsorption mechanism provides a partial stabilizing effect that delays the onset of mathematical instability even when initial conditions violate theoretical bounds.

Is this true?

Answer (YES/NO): NO